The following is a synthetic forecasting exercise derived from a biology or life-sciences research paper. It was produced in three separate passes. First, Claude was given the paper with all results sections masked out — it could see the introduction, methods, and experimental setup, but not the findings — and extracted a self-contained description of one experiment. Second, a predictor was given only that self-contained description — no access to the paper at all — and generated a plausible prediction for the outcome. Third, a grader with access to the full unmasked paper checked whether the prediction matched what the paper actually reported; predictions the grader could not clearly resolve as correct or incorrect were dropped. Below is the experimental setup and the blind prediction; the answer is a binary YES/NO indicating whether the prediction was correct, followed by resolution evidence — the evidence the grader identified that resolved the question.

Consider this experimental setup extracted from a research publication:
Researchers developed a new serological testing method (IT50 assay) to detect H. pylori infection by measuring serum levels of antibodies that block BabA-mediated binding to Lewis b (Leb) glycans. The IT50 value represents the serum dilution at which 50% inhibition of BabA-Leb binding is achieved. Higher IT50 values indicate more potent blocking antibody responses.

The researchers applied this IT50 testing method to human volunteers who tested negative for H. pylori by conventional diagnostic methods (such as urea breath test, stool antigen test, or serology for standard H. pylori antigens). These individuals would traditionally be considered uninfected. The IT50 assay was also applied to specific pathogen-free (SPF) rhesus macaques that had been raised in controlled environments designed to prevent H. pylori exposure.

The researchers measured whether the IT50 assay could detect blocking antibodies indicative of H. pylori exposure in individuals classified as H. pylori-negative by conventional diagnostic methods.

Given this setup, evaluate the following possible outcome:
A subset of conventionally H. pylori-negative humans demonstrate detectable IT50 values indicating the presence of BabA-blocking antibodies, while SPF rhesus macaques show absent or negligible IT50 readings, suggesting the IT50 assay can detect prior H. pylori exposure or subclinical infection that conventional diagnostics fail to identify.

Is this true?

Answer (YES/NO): NO